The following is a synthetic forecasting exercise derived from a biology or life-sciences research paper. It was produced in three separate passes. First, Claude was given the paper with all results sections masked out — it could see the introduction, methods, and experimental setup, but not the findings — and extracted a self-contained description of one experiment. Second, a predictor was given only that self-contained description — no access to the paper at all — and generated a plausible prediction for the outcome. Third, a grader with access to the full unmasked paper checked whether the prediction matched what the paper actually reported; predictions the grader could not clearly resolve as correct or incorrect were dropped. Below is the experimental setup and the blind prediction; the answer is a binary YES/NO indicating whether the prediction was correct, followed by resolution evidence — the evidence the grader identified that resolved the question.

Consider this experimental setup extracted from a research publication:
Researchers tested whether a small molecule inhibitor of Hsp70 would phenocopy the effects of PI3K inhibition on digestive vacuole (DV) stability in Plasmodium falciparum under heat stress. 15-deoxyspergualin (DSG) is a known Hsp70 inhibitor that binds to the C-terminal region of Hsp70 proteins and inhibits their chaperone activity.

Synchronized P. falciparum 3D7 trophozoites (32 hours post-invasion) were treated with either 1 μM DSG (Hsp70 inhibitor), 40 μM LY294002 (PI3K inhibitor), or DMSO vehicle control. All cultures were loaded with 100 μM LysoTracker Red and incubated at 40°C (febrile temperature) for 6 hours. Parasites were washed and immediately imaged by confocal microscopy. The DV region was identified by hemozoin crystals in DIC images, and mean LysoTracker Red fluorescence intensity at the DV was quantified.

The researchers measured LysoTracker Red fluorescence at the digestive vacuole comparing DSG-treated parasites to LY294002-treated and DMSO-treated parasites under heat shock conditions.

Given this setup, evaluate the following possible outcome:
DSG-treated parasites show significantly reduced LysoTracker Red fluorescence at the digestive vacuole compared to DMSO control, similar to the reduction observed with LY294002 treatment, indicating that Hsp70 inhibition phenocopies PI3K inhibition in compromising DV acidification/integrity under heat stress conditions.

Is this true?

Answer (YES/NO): YES